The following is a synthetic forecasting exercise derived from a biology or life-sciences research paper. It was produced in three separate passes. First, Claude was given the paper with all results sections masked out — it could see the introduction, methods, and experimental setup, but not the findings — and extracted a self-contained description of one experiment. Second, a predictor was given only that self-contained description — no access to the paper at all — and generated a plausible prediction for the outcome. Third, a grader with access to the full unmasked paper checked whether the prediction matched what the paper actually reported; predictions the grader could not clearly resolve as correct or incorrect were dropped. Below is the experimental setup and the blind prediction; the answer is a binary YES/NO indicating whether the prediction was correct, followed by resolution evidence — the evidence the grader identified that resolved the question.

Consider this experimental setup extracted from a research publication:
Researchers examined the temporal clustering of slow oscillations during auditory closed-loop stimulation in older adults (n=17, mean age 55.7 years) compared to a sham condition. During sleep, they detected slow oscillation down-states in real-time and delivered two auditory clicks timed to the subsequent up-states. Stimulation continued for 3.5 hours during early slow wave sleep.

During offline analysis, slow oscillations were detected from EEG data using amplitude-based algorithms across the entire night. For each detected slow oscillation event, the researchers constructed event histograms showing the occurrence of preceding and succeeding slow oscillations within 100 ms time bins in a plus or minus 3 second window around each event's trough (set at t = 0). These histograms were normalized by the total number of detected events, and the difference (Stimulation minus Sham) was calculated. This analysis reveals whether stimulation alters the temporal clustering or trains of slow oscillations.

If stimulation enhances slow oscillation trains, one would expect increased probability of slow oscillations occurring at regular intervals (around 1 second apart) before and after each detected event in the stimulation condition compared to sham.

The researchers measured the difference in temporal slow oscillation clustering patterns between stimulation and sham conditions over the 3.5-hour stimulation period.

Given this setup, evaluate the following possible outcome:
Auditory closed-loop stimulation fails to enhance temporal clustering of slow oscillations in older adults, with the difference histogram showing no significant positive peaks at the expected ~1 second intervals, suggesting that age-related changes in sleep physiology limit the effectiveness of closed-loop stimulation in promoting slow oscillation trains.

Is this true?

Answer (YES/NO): YES